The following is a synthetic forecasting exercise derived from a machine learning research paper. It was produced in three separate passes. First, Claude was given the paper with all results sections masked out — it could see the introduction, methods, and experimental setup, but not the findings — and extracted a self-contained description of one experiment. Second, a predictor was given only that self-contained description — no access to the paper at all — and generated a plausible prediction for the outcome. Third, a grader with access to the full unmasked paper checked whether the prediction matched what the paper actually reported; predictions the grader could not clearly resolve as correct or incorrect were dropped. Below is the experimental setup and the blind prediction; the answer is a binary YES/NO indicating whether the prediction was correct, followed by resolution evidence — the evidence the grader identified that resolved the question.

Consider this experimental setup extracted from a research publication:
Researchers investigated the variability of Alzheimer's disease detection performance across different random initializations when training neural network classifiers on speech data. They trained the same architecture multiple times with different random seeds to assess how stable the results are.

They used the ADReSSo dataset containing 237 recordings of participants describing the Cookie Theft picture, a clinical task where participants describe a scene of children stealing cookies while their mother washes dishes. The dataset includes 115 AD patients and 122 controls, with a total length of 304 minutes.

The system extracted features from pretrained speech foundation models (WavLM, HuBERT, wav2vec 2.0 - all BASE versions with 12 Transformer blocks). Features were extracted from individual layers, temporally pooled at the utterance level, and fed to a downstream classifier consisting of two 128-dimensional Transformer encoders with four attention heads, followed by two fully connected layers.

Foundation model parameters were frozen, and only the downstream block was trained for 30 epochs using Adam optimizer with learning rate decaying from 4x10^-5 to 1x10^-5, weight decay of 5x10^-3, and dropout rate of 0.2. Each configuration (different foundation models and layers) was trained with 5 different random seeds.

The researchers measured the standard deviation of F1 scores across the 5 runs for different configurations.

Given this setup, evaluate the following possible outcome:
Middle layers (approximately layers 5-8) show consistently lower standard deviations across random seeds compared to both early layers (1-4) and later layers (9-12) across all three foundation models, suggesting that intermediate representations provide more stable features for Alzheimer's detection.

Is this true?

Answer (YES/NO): NO